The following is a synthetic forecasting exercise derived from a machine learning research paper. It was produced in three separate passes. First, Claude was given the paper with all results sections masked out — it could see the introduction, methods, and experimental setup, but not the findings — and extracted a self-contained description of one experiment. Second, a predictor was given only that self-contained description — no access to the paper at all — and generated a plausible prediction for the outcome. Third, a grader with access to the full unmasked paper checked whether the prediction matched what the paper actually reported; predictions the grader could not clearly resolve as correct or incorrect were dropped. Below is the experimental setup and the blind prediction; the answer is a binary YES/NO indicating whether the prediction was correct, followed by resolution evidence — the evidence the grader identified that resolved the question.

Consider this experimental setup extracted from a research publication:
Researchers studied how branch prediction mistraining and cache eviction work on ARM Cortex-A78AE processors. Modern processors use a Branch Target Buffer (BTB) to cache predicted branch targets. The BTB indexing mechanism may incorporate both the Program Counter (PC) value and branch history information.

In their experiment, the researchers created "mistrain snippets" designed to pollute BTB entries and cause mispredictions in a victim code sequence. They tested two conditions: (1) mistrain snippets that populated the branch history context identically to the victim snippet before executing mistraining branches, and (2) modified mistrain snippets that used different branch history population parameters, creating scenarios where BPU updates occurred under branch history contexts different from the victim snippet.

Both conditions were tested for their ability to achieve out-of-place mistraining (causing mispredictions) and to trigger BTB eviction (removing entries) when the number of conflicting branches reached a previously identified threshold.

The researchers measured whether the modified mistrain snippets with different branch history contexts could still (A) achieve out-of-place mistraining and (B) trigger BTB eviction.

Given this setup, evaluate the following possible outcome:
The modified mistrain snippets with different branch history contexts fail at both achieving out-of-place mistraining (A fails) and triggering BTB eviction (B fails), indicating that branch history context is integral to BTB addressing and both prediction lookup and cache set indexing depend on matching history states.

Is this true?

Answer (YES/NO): NO